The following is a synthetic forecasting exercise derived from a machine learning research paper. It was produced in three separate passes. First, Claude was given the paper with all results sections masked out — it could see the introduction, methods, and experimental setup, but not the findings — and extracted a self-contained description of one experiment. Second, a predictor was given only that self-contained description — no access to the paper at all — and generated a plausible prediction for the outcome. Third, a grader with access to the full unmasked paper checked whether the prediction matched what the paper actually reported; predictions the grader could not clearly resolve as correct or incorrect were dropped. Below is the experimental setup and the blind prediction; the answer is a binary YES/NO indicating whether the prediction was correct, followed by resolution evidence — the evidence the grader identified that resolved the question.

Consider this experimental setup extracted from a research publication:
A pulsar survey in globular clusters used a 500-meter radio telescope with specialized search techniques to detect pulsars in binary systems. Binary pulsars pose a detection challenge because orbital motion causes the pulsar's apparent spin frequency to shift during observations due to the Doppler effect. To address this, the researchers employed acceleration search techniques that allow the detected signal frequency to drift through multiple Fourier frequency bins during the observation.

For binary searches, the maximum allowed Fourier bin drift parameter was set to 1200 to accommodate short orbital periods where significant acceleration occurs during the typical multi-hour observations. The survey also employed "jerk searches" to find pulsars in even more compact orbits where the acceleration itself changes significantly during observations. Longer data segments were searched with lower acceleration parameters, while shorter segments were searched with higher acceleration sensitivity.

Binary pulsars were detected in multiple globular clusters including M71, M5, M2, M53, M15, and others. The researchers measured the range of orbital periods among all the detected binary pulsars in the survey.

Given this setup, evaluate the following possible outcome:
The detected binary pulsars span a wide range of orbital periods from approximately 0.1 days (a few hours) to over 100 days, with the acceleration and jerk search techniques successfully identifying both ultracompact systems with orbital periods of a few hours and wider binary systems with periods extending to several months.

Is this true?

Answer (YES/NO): NO